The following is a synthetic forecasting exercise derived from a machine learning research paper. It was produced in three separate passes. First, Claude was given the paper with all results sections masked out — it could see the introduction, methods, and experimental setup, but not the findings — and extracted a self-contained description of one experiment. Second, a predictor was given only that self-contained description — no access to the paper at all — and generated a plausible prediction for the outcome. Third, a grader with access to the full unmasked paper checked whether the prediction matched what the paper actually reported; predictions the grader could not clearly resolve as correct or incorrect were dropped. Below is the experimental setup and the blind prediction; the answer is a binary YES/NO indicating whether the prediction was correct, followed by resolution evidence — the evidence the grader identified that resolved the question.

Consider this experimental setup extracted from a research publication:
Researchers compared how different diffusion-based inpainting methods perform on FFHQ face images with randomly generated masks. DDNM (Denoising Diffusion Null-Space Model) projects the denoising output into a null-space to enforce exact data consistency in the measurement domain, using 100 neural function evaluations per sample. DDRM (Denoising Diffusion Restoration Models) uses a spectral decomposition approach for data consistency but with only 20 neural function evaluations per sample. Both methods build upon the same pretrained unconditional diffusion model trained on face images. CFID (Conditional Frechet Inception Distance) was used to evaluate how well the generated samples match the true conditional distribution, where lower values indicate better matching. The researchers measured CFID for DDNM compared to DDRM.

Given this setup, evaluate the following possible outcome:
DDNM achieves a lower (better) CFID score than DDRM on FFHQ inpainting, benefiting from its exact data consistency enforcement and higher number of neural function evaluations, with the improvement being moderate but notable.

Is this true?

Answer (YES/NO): YES